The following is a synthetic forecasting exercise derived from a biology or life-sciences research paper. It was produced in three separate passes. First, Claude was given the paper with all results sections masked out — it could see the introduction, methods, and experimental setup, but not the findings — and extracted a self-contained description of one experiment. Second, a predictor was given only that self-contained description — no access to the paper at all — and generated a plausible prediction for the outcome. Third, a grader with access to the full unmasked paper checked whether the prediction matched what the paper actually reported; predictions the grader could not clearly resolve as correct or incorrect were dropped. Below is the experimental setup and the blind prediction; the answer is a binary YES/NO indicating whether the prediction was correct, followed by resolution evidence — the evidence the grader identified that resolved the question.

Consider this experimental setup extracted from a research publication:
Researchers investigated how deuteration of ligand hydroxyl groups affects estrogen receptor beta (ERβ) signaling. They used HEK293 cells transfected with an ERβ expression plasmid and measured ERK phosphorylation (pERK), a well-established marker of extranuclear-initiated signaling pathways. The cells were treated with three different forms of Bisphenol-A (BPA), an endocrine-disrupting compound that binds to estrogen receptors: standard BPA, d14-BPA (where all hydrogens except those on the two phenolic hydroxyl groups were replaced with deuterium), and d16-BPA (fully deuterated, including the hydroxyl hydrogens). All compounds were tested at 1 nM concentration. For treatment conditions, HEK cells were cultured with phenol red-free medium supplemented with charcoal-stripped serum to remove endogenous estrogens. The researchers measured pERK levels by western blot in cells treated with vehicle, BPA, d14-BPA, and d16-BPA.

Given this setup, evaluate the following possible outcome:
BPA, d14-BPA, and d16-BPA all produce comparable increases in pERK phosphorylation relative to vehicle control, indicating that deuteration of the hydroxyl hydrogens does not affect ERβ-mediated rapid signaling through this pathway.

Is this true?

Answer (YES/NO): NO